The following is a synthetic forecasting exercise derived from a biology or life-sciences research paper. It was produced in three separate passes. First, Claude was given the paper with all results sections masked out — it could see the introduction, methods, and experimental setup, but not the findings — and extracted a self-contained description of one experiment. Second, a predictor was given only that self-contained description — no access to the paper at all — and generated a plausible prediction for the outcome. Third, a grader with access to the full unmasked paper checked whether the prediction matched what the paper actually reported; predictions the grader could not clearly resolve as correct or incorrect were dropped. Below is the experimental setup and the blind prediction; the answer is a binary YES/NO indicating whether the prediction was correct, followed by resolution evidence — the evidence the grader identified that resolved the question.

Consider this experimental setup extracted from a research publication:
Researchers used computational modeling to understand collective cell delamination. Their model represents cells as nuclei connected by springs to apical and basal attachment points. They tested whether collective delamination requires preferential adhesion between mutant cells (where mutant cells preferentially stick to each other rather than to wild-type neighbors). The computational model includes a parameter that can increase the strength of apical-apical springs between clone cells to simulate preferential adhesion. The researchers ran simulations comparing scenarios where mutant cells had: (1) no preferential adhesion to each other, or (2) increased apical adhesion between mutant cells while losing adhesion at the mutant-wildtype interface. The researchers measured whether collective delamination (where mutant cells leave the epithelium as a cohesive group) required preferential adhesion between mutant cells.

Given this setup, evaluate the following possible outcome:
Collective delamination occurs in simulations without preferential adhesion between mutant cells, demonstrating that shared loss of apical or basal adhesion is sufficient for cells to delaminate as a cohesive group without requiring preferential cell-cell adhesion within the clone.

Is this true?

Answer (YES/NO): NO